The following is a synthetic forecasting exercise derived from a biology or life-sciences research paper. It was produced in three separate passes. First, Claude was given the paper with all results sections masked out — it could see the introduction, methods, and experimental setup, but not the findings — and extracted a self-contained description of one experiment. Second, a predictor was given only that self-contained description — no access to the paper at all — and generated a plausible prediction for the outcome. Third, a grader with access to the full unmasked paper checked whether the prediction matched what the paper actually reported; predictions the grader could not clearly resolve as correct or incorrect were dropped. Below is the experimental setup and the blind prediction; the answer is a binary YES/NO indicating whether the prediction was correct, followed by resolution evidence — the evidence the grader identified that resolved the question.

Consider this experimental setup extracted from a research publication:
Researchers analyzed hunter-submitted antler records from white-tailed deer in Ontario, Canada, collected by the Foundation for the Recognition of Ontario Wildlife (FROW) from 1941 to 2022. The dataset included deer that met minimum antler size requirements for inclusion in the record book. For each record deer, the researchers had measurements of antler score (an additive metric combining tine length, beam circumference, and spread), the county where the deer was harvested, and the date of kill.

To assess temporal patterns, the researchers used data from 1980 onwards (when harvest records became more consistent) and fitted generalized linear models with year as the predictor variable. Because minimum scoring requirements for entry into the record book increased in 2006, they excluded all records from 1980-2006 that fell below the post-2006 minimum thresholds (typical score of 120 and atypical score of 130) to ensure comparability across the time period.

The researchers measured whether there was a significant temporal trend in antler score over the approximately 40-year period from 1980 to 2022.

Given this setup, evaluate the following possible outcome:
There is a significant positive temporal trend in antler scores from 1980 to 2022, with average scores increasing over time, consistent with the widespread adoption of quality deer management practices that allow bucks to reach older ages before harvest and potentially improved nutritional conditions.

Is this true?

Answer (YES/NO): NO